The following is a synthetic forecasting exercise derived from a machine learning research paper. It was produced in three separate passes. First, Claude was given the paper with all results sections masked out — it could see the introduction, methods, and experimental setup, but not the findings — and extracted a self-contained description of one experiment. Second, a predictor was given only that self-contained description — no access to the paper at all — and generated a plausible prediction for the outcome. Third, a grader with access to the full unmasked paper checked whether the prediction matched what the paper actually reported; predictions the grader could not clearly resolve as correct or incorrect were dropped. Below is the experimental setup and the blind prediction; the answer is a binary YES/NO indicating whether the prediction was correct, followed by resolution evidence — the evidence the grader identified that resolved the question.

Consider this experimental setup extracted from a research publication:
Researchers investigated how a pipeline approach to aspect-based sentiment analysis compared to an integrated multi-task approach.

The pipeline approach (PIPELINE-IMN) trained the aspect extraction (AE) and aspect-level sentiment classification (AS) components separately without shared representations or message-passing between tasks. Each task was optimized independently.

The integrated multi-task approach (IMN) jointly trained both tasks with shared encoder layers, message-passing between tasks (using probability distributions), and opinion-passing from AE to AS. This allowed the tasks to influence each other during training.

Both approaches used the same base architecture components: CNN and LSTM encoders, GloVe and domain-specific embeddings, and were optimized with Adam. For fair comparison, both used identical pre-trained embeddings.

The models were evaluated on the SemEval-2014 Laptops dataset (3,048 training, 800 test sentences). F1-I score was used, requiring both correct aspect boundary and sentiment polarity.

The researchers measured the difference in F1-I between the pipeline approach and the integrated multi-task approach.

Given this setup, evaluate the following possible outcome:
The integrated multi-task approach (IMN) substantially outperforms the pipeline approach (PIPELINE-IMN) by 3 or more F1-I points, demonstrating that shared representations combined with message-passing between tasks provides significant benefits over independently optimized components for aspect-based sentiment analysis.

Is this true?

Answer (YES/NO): NO